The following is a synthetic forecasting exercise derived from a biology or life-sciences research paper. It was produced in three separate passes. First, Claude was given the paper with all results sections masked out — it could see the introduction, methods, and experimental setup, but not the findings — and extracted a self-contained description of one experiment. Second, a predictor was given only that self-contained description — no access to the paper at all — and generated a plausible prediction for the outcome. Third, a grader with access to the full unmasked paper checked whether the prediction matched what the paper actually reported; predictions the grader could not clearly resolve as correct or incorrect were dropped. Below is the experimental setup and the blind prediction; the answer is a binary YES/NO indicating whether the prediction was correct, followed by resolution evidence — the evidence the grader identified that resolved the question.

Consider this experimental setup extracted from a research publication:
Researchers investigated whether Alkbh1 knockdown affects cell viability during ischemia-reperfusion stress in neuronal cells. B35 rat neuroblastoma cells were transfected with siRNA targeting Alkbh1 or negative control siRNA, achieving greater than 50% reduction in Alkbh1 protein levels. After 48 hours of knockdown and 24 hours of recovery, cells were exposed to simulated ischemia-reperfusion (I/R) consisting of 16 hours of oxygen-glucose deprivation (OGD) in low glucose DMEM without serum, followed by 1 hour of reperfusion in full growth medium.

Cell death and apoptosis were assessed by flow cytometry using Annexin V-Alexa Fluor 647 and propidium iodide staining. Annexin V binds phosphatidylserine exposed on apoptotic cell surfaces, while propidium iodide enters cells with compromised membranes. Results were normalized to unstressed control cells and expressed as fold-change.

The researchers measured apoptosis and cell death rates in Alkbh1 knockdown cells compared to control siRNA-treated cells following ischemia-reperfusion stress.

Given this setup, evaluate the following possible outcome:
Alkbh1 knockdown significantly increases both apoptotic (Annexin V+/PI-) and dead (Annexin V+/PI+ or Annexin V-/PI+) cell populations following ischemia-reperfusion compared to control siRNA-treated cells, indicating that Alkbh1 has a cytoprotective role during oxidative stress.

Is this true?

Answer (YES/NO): NO